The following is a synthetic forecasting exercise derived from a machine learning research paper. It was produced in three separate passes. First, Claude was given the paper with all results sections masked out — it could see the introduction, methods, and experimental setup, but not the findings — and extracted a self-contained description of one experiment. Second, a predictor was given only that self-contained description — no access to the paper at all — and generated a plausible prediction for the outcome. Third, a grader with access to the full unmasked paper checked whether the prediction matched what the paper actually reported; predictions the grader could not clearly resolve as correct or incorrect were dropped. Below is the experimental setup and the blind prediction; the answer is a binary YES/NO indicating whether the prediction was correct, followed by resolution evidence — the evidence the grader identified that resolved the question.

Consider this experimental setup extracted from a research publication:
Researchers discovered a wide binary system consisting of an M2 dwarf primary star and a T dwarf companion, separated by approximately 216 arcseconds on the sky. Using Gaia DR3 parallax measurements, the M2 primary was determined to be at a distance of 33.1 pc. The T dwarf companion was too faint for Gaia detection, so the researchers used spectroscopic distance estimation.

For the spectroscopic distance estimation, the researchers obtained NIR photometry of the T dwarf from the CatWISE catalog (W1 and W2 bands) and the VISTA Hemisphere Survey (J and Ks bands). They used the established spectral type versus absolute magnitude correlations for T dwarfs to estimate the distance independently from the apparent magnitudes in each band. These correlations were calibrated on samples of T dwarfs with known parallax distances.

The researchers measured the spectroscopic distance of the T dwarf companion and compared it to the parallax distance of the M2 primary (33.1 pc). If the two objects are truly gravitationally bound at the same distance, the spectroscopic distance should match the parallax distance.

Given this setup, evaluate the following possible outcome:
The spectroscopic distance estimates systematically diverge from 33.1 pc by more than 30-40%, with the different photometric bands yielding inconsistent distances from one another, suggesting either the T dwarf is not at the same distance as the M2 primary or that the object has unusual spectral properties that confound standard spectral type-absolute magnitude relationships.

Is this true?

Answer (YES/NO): NO